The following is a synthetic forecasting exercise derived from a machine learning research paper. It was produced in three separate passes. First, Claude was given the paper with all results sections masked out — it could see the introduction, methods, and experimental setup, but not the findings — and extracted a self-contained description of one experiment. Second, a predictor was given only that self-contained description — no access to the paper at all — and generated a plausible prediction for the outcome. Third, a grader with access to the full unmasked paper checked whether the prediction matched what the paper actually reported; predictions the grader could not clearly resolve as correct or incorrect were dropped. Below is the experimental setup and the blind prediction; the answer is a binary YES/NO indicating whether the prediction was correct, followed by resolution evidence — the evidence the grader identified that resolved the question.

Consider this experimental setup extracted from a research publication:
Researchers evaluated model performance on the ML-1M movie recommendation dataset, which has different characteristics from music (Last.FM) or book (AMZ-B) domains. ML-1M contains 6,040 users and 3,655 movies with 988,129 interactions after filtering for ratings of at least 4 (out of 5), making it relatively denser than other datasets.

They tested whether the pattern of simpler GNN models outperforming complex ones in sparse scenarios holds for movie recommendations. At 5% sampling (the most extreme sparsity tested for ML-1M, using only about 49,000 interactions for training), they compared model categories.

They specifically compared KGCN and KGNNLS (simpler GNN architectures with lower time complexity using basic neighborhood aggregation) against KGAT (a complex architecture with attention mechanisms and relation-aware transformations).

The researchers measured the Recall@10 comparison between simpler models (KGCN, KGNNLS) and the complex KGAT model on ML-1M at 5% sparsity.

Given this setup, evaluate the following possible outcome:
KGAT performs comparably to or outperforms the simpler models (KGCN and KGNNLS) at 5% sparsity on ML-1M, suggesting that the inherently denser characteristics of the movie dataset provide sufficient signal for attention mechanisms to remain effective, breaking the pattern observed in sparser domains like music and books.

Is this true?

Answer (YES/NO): NO